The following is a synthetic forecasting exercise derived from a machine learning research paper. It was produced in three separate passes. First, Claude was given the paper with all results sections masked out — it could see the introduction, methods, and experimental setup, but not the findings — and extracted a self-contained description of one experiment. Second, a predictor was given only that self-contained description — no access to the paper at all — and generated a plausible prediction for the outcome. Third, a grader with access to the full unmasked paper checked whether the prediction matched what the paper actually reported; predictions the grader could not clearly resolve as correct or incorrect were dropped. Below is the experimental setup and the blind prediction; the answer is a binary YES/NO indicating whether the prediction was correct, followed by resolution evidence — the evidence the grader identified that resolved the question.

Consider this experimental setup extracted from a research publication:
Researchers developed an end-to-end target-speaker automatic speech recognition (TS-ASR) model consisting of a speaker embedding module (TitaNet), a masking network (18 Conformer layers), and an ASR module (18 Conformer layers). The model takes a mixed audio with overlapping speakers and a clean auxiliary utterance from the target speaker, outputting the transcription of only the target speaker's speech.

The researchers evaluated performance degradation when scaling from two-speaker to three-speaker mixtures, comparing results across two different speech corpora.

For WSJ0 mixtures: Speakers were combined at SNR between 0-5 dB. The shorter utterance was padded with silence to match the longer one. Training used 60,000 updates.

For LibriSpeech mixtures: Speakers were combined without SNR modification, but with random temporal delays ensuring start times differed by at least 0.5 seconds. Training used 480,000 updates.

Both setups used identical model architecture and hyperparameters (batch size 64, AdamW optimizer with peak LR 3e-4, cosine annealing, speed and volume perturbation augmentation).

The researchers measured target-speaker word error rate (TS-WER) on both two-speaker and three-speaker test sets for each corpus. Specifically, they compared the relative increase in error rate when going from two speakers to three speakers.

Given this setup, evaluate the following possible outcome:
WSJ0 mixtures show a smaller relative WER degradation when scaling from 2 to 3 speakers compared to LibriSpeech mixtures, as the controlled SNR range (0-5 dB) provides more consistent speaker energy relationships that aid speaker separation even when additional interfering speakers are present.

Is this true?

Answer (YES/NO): NO